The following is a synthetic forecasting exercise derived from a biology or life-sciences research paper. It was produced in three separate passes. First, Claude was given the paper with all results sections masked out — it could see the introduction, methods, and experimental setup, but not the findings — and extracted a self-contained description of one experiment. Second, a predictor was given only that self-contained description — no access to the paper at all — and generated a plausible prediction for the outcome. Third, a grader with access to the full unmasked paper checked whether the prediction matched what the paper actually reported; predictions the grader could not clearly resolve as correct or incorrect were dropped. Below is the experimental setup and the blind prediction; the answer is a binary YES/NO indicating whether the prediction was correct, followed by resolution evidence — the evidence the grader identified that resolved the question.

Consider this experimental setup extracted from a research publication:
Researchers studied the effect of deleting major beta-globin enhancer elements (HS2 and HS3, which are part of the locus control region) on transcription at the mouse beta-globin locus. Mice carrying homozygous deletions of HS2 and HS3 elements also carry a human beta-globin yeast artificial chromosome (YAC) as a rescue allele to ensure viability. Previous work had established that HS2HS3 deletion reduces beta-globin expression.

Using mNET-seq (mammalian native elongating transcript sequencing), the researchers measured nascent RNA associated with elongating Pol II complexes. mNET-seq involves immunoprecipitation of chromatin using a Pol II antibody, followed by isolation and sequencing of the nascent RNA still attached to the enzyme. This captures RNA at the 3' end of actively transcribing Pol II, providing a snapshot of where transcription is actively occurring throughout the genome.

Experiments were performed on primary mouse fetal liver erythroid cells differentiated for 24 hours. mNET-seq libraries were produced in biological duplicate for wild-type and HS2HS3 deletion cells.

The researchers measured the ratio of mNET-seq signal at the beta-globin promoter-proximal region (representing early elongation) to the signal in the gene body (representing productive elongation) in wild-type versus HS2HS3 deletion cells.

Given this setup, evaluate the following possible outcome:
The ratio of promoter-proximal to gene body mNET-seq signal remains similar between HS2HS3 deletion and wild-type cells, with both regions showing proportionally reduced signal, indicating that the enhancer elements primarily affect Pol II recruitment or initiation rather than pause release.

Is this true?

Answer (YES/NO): YES